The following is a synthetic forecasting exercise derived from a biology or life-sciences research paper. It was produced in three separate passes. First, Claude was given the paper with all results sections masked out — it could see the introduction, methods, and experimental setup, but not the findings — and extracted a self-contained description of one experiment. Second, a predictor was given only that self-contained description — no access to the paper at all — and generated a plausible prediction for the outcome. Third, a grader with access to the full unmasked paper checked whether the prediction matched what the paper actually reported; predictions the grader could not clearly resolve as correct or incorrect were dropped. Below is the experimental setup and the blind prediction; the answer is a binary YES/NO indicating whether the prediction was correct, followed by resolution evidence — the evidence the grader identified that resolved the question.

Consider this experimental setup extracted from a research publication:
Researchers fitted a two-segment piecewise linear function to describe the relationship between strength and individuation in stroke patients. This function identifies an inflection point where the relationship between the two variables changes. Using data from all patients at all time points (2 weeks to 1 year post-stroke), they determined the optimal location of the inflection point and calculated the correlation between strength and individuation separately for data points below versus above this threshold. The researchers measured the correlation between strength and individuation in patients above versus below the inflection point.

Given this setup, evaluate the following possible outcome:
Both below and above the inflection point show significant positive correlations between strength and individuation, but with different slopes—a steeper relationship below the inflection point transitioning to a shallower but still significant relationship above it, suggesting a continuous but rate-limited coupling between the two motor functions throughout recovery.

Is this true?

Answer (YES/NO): NO